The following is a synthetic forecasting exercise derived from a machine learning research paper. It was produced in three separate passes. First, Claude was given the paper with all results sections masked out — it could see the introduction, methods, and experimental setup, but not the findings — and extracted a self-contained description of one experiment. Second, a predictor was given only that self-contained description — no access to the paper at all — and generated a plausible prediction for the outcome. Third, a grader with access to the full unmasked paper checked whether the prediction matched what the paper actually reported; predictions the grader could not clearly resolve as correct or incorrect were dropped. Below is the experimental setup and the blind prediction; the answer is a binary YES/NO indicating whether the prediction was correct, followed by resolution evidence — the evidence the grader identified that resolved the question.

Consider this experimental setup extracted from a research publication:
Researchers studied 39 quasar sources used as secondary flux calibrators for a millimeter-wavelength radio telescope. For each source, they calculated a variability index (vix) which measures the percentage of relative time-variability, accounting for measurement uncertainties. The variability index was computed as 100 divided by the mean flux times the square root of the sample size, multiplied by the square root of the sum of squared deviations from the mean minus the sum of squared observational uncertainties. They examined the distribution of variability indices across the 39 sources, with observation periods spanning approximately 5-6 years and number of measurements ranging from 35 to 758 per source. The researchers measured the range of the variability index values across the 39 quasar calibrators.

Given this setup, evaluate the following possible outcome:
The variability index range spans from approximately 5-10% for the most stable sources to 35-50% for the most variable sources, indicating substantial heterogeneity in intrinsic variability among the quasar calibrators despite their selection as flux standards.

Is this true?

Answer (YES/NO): NO